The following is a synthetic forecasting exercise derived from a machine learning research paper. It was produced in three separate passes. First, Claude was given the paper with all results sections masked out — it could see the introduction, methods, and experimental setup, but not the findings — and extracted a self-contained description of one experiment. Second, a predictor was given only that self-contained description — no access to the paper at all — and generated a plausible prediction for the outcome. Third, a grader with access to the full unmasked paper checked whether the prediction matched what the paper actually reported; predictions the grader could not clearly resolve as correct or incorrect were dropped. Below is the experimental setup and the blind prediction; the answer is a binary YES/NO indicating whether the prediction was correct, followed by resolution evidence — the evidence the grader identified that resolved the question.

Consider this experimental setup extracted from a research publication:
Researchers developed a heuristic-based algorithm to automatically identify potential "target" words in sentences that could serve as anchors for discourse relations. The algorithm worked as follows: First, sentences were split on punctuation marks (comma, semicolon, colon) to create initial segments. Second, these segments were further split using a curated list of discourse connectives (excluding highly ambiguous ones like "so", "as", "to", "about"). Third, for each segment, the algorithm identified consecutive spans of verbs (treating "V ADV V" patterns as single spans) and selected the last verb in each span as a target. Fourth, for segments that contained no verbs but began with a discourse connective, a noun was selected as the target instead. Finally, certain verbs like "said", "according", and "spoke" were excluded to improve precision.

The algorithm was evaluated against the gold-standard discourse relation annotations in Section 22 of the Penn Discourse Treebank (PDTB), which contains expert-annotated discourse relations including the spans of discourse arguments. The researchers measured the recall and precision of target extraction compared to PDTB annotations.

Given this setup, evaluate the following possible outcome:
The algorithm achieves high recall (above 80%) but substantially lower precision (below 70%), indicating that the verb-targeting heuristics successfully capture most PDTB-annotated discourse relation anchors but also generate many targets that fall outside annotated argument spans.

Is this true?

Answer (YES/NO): YES